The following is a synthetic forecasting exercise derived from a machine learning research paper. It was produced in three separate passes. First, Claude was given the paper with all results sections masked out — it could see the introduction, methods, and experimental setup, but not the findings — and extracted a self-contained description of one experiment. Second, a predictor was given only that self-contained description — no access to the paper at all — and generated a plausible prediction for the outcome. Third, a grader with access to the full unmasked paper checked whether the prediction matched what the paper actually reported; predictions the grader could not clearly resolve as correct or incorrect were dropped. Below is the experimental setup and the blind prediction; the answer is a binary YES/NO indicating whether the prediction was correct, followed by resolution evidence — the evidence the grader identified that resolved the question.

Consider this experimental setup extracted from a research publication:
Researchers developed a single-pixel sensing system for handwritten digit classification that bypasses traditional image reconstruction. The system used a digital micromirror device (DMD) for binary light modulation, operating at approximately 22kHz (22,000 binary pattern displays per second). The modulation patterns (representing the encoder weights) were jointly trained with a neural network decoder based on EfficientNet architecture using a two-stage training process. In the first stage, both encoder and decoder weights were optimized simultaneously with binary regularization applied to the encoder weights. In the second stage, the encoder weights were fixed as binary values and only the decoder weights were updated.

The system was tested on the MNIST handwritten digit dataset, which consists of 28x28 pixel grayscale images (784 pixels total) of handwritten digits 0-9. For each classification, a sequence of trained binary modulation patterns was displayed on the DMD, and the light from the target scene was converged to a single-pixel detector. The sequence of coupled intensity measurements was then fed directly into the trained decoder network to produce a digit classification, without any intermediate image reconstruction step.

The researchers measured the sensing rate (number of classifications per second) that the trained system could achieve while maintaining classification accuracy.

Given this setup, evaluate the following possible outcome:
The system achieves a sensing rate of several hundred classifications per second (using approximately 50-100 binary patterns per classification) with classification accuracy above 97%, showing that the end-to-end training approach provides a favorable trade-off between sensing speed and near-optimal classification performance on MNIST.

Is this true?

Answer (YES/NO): NO